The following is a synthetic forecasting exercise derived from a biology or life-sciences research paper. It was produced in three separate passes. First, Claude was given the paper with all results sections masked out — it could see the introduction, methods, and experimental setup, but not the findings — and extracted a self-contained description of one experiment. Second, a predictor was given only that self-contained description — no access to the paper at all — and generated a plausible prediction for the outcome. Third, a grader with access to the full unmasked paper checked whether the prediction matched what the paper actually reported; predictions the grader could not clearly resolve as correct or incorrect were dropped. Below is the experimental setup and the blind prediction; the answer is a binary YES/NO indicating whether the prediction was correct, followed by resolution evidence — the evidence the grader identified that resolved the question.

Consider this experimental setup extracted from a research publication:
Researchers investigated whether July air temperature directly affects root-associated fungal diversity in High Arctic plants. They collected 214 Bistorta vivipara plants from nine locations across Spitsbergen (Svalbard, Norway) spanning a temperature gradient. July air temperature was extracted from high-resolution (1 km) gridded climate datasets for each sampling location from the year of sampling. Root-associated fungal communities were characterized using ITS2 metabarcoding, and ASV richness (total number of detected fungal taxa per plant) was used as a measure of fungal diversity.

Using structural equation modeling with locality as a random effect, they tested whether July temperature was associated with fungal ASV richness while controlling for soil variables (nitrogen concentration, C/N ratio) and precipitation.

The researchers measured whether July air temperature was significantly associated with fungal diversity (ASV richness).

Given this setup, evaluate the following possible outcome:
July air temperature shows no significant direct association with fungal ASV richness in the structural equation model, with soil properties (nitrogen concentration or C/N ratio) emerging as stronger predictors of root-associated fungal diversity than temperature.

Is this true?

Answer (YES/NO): NO